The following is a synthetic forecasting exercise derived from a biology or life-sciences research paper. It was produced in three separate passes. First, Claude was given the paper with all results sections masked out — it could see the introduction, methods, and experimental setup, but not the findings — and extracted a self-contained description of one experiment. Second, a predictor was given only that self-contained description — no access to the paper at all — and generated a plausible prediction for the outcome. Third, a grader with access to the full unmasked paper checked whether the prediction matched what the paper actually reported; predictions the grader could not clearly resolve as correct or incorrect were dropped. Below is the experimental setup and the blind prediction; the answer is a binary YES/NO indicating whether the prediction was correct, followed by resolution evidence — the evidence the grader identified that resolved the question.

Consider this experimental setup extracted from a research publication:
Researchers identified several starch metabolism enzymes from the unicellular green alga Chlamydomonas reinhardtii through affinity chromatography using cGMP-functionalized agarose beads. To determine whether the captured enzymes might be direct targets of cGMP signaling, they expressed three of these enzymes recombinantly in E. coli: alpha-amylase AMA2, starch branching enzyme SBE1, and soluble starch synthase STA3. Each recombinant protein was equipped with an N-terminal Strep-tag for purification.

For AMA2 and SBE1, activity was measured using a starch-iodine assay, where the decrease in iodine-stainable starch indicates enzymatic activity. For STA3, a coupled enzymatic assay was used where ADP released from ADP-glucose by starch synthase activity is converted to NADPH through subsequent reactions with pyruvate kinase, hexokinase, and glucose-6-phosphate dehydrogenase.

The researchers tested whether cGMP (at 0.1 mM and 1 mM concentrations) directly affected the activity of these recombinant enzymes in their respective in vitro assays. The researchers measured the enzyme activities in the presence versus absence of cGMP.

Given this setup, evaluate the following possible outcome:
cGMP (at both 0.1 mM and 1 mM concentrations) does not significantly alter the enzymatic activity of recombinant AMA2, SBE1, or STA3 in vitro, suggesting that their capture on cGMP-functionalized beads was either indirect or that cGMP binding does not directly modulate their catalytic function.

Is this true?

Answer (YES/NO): YES